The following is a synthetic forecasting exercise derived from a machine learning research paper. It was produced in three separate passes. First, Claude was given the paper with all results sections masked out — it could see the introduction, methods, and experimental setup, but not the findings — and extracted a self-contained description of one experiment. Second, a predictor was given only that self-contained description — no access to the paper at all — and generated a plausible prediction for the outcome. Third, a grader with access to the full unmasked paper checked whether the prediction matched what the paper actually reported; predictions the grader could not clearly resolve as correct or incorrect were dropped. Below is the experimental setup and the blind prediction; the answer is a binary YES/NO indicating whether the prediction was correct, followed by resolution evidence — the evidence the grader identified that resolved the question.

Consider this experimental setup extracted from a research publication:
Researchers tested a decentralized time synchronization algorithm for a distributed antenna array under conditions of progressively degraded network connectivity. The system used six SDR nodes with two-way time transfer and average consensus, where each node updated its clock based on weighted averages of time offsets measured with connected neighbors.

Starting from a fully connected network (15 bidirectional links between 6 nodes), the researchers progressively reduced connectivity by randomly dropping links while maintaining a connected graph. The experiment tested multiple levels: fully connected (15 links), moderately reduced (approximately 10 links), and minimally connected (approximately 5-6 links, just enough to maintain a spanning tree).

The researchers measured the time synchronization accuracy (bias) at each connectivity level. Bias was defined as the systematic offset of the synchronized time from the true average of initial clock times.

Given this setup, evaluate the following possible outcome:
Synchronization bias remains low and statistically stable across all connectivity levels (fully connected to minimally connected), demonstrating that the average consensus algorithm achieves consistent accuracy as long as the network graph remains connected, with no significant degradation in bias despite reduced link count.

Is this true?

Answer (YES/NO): YES